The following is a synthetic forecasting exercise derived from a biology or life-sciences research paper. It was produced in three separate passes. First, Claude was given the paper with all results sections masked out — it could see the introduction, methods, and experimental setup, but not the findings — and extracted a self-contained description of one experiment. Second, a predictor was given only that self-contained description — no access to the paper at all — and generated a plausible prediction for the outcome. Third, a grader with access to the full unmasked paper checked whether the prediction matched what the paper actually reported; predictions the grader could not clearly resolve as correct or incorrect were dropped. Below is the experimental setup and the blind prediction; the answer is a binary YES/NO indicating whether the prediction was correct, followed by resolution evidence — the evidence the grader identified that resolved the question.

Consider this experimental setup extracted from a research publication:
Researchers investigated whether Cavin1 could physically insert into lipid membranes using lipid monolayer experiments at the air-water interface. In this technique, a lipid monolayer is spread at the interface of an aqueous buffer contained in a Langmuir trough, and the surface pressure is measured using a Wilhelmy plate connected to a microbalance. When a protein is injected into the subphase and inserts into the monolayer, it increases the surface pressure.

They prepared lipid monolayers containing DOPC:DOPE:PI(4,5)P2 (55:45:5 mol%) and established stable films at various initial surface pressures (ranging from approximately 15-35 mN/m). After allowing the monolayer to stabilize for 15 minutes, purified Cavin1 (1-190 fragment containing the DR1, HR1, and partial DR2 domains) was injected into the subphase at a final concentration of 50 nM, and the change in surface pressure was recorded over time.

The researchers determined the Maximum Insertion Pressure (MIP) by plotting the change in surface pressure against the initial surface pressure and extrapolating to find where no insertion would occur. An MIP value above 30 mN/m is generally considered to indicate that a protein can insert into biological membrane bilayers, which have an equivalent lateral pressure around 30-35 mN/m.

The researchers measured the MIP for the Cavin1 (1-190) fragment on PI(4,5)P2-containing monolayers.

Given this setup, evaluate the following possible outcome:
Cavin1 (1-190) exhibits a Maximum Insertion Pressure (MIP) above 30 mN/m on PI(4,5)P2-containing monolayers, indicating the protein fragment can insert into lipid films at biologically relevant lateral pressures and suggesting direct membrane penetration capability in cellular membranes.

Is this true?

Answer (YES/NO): YES